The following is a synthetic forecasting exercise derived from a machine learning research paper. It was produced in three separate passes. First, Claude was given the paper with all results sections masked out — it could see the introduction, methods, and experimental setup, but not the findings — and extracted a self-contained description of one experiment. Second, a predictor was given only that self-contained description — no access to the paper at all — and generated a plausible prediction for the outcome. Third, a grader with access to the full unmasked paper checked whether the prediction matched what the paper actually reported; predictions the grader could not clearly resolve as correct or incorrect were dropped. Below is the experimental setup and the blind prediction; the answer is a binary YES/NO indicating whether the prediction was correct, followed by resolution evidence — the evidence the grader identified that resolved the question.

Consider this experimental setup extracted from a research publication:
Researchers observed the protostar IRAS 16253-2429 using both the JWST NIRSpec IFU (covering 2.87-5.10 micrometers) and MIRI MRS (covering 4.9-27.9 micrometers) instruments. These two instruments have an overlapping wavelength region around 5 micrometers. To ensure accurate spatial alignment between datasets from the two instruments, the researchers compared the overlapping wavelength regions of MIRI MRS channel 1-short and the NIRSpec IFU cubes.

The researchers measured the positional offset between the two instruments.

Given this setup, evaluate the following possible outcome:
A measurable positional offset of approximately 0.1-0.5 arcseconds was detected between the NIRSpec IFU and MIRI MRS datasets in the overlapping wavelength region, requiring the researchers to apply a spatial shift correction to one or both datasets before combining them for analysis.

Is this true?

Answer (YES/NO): NO